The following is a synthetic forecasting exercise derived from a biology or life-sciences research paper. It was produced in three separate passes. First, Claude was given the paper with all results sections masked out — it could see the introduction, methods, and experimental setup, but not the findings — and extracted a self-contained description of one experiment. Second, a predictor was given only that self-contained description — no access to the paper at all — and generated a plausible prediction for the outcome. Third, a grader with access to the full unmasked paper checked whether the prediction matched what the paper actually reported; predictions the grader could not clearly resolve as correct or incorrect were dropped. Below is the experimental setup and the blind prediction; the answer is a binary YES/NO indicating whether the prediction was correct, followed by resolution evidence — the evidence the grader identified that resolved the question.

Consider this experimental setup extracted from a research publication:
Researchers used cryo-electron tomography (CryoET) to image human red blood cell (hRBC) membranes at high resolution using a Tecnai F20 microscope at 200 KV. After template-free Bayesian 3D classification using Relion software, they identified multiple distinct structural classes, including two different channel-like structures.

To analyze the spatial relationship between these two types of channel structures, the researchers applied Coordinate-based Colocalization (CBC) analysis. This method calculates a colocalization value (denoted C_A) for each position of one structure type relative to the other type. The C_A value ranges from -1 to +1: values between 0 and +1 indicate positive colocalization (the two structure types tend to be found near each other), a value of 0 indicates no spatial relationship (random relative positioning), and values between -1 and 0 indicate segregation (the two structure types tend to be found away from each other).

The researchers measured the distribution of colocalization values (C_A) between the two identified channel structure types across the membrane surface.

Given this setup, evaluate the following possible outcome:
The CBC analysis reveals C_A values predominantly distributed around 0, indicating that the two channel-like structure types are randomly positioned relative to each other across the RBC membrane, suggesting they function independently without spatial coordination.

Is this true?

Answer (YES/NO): NO